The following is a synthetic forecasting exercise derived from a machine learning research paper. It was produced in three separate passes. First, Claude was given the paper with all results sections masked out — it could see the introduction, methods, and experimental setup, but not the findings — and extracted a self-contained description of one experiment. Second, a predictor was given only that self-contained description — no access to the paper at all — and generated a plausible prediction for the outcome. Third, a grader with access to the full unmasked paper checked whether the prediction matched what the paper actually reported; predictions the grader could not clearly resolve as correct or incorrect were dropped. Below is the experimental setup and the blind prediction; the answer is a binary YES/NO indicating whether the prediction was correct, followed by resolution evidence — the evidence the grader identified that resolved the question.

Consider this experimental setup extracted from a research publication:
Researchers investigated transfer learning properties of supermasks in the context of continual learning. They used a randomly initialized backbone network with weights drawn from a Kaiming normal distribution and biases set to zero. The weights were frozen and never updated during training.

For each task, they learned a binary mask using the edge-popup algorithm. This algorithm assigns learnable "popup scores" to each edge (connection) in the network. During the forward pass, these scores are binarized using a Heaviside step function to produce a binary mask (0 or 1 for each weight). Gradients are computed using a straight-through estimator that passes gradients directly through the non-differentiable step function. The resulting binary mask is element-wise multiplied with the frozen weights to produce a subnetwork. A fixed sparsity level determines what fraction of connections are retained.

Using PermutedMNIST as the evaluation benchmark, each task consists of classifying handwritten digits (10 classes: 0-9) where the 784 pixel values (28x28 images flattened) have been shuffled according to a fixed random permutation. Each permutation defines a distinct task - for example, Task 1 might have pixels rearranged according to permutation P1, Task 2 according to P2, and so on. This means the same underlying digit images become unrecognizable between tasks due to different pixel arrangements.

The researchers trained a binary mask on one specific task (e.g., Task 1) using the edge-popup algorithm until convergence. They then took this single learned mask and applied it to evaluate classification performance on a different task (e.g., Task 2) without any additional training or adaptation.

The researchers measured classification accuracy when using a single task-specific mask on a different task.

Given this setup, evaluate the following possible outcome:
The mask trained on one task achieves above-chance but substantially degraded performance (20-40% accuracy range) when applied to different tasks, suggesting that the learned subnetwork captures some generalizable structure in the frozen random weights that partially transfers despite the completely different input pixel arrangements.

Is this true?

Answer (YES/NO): NO